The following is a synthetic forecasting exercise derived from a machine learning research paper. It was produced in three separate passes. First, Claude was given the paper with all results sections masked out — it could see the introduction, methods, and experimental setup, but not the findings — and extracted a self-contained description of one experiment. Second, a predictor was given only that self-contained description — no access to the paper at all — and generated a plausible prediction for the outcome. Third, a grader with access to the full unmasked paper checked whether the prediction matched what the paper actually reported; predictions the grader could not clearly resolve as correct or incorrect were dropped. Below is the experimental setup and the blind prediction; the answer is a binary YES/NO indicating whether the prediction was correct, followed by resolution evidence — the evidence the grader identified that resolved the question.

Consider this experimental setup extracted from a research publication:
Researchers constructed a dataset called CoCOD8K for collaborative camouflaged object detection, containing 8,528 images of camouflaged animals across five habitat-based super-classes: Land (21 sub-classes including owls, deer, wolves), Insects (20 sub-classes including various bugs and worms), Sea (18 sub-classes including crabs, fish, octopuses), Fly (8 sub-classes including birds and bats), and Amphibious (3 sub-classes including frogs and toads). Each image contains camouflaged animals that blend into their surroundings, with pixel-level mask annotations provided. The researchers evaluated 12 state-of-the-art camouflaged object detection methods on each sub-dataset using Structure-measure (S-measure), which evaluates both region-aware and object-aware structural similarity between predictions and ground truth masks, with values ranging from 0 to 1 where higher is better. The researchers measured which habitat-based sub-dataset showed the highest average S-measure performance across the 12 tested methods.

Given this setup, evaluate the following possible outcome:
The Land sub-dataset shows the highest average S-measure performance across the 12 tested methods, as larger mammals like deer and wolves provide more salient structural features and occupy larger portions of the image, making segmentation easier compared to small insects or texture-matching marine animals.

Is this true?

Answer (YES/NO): NO